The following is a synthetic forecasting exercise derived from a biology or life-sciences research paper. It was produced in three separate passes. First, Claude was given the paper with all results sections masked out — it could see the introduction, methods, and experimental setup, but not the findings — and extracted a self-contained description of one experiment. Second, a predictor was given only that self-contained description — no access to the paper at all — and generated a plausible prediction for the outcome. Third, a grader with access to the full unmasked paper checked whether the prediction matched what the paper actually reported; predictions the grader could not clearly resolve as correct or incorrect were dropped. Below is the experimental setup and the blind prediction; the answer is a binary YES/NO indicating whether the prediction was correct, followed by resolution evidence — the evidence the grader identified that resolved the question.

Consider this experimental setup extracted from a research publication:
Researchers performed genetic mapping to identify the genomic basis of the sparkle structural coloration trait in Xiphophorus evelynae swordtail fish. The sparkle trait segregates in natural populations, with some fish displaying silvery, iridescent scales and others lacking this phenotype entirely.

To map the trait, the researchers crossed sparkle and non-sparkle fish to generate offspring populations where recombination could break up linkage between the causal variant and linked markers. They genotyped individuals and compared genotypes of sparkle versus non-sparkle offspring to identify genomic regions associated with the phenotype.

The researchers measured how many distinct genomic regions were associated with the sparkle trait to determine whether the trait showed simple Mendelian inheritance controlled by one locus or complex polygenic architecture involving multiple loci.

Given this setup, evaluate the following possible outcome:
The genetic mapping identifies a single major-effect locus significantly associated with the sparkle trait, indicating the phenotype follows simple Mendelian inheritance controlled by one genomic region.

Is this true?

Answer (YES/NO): YES